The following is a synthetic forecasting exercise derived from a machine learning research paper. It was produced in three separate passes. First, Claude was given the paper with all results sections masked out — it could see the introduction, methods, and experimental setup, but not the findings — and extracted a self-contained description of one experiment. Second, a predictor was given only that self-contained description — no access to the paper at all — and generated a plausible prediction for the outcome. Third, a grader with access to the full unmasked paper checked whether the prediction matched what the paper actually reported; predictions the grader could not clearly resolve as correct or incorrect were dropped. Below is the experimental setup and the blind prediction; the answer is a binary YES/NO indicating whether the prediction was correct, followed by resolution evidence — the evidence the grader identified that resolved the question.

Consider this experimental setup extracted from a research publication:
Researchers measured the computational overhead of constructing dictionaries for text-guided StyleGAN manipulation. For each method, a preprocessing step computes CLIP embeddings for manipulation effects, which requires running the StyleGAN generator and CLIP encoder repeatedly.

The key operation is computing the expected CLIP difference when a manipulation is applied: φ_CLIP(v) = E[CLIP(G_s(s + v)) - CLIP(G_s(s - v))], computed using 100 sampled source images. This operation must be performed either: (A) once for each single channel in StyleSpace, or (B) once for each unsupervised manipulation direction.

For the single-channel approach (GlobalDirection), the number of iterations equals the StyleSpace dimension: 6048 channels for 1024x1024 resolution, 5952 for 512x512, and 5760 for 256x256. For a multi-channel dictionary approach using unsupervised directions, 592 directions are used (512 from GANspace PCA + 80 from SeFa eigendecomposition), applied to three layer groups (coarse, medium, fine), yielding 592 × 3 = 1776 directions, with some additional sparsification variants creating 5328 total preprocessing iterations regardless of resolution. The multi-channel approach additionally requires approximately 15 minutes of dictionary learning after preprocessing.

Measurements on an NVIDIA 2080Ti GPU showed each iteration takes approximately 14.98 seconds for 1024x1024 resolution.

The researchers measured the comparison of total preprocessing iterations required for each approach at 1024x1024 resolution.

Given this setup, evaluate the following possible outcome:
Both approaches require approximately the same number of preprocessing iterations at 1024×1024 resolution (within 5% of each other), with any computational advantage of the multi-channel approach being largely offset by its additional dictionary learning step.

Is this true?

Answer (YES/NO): NO